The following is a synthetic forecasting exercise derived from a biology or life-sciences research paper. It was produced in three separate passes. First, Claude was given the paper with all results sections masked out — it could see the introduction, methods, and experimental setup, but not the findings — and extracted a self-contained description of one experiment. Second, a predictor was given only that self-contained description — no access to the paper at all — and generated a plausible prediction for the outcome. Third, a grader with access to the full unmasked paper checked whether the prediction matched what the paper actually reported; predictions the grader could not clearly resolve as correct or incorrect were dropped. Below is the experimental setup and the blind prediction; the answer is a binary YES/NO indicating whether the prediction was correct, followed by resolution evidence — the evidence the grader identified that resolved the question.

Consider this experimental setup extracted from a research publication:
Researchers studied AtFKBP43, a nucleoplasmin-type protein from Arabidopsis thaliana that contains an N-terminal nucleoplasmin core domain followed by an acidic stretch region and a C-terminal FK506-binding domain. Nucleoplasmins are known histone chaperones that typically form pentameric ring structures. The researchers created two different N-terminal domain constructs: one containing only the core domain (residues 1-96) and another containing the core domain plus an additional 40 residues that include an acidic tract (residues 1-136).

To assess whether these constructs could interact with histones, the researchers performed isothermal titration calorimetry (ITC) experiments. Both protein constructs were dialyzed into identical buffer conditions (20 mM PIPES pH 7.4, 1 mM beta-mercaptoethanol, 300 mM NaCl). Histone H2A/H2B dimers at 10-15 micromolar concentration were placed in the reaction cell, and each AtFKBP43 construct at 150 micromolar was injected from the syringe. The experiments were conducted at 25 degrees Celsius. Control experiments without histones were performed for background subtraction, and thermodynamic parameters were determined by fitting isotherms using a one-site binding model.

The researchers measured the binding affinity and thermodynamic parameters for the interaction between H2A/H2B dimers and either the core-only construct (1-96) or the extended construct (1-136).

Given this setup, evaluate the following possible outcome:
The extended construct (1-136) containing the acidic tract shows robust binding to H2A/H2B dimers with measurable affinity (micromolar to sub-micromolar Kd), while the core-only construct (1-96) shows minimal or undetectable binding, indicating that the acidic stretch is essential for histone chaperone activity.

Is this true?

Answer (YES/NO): YES